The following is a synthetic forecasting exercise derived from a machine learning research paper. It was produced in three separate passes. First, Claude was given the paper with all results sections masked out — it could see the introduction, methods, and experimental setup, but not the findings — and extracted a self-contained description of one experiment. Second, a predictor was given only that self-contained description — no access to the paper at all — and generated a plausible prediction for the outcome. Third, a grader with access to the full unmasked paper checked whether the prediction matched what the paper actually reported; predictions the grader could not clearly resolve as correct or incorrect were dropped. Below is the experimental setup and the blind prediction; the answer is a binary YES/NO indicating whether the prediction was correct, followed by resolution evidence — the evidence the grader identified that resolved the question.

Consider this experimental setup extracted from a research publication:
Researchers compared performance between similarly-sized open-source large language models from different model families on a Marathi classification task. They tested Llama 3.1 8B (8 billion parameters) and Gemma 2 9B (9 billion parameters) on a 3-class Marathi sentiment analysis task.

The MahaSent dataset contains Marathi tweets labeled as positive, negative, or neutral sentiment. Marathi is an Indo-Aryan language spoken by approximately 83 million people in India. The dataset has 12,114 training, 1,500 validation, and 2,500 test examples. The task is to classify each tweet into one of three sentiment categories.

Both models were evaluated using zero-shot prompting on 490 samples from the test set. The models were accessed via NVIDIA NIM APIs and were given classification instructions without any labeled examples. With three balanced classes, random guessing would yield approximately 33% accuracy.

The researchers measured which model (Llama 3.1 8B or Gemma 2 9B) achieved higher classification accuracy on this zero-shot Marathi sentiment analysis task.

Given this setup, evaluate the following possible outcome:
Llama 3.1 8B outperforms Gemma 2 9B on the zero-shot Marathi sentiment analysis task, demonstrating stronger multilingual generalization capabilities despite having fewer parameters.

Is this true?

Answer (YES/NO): YES